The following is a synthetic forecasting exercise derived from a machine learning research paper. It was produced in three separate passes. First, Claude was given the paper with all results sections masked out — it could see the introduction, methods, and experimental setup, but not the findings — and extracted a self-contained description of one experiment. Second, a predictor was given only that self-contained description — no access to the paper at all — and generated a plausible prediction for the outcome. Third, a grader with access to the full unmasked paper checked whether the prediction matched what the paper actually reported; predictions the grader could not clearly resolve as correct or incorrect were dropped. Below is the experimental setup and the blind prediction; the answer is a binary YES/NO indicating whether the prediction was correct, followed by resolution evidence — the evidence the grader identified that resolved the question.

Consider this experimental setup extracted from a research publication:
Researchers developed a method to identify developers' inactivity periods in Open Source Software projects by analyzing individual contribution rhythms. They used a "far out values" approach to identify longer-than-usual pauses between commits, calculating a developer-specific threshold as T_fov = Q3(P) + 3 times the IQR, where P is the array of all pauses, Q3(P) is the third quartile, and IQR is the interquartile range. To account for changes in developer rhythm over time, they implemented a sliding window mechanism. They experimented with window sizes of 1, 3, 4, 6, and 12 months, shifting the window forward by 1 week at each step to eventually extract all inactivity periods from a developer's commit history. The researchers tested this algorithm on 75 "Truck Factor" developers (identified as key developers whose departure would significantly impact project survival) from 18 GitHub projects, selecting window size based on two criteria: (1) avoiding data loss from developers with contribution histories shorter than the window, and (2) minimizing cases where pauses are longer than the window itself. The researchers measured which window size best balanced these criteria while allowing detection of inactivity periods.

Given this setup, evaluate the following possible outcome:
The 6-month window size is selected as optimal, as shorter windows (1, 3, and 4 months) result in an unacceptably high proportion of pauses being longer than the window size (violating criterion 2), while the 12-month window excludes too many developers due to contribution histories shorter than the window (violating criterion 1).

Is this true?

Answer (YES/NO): NO